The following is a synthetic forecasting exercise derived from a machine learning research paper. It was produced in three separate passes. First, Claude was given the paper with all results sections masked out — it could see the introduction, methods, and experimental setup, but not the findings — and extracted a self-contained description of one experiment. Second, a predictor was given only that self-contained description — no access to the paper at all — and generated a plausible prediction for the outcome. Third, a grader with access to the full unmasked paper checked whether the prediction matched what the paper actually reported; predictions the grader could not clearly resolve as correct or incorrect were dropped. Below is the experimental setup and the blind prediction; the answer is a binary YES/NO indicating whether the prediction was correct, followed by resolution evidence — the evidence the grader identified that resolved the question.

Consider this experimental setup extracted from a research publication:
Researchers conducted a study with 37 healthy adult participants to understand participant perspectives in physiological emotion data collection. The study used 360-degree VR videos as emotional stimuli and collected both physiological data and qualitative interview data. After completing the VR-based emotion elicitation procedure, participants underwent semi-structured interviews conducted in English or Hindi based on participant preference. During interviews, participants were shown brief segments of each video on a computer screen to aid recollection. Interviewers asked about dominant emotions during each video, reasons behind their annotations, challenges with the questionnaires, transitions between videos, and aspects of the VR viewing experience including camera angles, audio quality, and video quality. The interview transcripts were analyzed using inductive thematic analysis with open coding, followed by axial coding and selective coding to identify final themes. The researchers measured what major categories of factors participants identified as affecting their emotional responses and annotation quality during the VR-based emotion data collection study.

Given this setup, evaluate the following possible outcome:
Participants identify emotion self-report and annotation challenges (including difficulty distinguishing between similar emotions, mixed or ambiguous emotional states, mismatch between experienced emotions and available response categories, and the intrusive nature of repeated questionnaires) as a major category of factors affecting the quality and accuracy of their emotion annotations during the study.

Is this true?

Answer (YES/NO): NO